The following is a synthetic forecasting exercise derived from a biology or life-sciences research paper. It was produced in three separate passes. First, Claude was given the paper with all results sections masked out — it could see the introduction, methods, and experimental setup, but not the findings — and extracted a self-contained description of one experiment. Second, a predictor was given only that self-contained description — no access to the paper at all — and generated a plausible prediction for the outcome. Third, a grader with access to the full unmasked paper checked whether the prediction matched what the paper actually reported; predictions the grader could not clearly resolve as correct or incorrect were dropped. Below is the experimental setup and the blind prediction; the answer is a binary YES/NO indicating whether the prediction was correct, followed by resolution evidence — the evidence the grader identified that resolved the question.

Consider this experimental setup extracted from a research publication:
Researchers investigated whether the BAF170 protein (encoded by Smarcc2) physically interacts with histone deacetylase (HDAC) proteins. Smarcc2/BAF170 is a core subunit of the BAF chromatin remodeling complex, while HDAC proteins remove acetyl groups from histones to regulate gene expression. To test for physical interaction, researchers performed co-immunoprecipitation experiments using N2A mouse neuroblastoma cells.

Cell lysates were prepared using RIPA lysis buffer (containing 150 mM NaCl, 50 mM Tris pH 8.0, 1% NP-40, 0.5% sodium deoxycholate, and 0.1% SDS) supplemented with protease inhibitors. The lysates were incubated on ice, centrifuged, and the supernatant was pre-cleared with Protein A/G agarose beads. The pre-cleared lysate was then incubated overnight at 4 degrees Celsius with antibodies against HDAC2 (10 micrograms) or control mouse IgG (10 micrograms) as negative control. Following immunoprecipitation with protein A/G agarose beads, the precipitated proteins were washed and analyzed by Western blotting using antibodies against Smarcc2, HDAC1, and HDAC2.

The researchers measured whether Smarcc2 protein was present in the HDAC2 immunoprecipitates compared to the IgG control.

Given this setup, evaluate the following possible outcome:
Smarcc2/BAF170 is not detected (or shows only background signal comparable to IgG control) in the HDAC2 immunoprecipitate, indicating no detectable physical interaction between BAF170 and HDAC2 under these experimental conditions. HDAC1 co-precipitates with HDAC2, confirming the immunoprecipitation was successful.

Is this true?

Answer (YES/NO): NO